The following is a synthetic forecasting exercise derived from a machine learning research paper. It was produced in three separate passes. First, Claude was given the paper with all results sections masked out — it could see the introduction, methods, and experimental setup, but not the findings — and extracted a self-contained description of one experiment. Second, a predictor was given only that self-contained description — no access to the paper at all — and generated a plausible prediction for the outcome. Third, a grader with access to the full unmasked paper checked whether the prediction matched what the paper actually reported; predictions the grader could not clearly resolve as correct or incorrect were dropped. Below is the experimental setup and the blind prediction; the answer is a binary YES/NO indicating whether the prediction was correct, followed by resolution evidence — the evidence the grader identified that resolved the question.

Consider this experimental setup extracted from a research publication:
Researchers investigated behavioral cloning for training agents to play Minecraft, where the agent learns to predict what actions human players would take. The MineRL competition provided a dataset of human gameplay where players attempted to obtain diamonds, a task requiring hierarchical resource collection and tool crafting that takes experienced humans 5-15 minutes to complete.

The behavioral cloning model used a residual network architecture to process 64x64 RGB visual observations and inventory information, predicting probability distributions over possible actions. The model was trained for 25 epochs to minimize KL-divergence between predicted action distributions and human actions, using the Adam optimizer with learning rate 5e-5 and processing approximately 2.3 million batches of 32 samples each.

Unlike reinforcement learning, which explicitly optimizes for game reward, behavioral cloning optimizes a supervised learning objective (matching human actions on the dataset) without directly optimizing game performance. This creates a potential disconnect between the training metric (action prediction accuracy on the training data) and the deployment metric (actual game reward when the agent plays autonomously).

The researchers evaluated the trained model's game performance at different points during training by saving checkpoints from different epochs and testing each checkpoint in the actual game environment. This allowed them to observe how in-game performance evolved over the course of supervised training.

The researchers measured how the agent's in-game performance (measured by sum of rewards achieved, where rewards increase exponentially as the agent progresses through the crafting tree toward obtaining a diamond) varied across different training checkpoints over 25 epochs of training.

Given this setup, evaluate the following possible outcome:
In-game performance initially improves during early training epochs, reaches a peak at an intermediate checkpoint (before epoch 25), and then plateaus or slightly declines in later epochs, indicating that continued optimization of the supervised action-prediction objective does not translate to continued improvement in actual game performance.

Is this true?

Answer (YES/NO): NO